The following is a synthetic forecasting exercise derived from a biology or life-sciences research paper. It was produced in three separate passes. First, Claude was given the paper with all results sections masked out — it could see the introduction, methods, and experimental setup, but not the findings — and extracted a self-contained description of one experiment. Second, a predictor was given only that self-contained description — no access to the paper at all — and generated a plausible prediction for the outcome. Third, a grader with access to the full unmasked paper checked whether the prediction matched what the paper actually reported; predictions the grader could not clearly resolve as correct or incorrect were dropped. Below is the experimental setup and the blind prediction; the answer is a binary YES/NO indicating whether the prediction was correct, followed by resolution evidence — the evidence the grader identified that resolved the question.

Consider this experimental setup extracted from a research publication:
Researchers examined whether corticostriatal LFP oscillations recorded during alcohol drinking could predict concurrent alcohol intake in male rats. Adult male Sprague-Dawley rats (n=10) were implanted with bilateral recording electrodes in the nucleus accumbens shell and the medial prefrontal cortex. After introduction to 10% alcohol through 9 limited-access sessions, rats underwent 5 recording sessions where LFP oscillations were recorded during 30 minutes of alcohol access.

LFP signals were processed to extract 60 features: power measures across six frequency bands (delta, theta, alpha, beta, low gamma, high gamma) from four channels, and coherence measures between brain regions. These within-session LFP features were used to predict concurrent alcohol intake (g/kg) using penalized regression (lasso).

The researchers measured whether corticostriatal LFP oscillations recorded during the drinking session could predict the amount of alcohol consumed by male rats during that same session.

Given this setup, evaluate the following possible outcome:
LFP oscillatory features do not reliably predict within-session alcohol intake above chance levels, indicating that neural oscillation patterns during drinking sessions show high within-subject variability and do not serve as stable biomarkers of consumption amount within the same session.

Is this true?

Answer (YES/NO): NO